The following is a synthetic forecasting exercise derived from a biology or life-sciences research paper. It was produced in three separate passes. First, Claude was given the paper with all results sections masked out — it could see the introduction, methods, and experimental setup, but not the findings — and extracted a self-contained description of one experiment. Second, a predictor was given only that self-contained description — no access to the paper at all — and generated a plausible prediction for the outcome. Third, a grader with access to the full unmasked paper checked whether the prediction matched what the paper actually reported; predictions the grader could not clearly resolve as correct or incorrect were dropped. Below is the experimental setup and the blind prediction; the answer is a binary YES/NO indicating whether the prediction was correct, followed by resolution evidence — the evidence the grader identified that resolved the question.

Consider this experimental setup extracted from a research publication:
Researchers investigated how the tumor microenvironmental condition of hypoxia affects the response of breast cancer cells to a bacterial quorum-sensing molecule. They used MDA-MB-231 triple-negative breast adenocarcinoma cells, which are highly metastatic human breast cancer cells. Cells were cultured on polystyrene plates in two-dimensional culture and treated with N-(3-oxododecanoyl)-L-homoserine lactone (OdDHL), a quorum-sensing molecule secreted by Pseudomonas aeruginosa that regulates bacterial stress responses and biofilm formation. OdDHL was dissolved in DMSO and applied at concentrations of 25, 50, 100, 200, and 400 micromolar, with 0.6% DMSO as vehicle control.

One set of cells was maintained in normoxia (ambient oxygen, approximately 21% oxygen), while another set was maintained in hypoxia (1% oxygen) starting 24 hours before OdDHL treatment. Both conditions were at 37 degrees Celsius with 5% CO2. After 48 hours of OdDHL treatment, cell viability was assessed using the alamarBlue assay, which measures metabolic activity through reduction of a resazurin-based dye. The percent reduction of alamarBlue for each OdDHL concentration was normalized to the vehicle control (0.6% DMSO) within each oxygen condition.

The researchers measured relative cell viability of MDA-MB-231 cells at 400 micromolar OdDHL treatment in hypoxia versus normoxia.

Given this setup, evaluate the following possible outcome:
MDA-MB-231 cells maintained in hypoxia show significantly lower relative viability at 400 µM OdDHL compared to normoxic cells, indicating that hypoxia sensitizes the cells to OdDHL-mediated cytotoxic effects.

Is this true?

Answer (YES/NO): NO